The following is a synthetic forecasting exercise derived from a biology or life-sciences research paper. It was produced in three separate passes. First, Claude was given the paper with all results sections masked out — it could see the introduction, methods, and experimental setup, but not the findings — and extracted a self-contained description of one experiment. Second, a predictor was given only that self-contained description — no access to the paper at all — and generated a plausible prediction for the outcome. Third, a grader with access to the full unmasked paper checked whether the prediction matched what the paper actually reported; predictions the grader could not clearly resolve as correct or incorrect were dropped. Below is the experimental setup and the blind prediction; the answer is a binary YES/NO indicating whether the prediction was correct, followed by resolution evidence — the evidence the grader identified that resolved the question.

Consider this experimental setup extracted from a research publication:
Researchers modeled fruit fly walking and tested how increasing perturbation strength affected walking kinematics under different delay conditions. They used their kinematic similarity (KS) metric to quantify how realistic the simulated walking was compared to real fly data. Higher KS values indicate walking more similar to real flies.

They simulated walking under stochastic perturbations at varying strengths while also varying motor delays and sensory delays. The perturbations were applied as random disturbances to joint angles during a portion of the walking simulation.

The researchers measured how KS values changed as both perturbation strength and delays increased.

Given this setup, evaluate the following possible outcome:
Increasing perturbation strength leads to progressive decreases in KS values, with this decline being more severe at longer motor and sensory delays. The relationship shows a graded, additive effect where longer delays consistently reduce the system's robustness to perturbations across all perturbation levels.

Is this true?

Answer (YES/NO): NO